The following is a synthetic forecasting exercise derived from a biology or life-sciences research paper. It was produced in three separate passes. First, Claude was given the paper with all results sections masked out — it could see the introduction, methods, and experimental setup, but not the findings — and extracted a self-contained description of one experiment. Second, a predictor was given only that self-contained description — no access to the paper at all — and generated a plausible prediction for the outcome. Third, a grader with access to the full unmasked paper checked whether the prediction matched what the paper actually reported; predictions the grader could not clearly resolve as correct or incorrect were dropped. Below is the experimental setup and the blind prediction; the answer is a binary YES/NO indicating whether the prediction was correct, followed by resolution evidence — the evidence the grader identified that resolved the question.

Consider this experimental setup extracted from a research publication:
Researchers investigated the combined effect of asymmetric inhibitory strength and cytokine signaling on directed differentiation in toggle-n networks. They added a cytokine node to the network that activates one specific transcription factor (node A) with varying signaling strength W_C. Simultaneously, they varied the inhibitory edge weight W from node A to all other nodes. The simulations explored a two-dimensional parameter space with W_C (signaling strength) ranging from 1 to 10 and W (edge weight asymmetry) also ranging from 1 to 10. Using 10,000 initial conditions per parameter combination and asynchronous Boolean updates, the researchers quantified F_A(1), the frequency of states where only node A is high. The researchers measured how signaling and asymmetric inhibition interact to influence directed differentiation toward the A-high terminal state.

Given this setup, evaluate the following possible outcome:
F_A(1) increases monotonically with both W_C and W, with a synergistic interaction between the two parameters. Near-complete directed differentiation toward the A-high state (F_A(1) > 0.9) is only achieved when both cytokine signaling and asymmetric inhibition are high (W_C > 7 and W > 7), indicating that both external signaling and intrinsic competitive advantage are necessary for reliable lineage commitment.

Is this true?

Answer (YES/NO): NO